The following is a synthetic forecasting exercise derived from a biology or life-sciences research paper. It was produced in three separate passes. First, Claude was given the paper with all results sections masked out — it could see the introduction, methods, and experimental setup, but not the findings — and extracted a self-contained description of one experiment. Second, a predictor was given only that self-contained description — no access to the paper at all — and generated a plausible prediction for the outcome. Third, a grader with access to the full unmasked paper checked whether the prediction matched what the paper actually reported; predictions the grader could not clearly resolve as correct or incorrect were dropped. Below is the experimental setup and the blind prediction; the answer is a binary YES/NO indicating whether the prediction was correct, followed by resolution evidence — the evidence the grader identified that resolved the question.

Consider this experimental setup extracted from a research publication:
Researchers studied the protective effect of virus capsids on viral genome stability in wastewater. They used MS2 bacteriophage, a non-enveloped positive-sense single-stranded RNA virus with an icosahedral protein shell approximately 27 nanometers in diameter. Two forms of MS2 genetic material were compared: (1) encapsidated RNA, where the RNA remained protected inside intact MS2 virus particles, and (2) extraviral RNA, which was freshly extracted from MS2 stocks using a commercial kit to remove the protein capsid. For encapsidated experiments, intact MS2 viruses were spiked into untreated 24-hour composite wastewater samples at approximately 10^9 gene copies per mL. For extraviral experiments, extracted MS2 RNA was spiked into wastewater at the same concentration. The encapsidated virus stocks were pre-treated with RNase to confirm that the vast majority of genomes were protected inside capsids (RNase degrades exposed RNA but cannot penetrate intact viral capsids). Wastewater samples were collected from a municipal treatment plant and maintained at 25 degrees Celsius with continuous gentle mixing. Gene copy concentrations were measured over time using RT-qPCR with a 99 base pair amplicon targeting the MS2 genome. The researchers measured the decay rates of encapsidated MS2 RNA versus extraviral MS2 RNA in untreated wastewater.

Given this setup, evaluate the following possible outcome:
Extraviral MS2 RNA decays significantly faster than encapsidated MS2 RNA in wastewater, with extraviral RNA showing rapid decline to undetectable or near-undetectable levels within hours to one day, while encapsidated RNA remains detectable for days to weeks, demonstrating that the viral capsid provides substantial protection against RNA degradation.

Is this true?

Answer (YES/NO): YES